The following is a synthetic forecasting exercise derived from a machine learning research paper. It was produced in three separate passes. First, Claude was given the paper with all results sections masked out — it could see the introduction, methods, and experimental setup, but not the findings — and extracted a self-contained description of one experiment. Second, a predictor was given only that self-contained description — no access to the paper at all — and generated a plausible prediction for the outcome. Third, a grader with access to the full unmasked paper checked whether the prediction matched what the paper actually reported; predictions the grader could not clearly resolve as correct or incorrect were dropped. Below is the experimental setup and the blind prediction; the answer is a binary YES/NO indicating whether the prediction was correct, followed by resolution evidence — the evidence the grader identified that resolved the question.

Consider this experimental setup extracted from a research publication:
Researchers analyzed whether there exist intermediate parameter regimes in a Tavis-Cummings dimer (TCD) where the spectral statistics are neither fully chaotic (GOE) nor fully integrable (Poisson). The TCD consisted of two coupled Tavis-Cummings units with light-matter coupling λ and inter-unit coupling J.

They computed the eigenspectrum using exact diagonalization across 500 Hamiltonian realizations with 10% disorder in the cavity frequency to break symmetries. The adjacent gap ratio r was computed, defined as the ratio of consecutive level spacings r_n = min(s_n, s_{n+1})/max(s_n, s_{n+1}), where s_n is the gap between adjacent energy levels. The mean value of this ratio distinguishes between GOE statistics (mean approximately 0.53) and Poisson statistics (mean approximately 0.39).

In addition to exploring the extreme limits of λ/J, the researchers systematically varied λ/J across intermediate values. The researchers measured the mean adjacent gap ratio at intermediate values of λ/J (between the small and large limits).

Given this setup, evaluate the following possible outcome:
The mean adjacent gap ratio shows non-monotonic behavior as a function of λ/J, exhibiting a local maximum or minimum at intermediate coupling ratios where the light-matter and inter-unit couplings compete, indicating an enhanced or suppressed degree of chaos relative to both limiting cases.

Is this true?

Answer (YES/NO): NO